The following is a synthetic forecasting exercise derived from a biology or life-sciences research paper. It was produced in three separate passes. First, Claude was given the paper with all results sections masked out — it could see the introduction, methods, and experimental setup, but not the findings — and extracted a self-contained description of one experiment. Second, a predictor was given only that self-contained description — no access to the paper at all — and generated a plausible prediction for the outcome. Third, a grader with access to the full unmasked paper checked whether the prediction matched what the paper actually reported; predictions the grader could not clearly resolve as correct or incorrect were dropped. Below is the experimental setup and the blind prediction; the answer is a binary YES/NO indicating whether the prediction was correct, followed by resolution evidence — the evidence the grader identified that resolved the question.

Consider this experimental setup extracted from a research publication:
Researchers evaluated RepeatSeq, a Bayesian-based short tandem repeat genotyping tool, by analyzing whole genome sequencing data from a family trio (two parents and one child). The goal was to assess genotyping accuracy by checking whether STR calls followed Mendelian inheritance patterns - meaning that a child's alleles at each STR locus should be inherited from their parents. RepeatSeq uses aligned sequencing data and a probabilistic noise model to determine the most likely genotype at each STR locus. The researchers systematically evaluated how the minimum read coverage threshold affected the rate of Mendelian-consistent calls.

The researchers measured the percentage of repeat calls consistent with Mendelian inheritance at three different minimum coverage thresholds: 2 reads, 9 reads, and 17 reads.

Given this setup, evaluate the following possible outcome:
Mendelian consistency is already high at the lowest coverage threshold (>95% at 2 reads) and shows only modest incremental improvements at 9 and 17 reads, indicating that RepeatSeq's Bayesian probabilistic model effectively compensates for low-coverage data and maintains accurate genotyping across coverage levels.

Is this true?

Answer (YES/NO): NO